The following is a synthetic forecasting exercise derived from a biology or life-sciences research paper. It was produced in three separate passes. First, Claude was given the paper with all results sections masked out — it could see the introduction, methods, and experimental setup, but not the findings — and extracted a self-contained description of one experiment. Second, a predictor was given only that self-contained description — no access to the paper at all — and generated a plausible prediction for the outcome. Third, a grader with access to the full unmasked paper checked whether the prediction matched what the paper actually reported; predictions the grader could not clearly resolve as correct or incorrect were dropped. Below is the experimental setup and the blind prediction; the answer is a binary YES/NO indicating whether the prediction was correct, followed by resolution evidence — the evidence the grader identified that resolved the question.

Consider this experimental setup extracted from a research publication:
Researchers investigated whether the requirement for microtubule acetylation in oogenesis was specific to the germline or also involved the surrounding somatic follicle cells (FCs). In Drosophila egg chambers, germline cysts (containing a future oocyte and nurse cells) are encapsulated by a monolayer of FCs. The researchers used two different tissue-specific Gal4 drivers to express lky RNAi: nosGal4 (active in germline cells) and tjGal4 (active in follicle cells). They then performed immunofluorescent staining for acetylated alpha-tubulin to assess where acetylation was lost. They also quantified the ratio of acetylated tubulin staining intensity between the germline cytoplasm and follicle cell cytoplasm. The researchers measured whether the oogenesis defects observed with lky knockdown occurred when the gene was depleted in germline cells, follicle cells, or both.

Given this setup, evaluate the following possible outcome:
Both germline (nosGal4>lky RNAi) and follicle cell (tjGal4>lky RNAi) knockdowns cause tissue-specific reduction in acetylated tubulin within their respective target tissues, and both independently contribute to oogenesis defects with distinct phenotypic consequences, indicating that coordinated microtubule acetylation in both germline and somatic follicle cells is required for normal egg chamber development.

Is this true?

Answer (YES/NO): NO